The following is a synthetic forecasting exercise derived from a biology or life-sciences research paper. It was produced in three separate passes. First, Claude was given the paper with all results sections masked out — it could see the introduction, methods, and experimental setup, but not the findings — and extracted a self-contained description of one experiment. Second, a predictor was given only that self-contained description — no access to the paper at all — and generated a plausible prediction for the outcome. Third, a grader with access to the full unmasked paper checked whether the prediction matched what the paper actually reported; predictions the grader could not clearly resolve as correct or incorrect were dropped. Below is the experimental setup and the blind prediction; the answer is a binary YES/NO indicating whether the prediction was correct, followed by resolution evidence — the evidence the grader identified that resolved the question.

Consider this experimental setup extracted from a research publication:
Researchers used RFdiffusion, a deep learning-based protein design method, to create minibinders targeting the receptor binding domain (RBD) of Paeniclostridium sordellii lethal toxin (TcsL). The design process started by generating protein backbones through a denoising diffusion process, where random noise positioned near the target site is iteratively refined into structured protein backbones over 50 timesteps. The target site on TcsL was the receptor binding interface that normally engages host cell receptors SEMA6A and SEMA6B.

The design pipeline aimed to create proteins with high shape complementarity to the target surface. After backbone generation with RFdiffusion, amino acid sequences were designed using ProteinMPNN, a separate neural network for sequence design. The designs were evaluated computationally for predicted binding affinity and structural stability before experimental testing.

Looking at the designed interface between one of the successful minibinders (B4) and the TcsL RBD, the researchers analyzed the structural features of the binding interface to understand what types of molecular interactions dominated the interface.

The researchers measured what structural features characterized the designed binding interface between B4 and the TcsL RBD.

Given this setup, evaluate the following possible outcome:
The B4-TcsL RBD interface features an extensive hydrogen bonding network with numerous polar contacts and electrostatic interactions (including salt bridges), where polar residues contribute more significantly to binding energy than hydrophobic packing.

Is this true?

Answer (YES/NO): NO